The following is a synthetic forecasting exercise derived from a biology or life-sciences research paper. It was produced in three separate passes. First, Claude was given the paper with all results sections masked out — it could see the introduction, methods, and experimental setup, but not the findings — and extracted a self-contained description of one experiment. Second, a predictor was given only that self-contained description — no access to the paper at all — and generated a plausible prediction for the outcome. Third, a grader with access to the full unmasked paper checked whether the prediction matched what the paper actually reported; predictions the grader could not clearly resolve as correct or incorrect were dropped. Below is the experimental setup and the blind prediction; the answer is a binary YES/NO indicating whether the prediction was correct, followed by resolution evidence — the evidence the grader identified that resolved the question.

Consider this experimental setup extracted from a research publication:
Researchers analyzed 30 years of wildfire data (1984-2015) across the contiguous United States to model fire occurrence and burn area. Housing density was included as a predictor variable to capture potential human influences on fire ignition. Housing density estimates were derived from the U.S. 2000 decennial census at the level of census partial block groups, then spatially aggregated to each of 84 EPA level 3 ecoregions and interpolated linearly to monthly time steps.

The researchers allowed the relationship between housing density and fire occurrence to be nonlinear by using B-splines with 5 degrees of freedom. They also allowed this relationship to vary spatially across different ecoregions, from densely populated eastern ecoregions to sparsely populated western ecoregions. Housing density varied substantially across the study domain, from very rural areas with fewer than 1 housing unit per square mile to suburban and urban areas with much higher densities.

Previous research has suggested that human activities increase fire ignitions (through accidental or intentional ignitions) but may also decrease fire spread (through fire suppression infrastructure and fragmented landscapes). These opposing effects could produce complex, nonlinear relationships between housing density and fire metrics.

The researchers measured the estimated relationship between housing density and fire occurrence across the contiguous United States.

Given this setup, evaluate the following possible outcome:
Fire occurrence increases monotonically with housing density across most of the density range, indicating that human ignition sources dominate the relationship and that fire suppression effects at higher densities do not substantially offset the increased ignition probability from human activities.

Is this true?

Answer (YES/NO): NO